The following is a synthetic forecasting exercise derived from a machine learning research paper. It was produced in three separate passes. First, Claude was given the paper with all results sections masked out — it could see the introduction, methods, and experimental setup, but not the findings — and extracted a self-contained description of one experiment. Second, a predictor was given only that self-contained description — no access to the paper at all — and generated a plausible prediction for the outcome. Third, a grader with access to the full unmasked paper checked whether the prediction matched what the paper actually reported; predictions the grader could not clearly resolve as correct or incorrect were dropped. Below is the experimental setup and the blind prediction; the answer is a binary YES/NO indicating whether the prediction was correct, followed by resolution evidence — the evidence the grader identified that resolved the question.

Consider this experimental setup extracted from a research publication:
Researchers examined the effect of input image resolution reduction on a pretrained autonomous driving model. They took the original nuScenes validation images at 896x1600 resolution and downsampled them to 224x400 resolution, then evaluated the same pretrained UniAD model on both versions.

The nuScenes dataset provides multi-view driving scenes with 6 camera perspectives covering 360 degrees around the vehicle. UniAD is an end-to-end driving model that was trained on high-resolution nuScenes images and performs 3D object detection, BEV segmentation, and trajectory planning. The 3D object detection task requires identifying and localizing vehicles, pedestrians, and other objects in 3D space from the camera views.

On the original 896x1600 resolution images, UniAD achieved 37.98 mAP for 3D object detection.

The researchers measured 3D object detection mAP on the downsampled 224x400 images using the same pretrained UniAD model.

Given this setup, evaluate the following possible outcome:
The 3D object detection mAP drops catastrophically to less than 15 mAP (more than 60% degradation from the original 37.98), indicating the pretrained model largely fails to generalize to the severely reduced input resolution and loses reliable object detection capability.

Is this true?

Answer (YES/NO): NO